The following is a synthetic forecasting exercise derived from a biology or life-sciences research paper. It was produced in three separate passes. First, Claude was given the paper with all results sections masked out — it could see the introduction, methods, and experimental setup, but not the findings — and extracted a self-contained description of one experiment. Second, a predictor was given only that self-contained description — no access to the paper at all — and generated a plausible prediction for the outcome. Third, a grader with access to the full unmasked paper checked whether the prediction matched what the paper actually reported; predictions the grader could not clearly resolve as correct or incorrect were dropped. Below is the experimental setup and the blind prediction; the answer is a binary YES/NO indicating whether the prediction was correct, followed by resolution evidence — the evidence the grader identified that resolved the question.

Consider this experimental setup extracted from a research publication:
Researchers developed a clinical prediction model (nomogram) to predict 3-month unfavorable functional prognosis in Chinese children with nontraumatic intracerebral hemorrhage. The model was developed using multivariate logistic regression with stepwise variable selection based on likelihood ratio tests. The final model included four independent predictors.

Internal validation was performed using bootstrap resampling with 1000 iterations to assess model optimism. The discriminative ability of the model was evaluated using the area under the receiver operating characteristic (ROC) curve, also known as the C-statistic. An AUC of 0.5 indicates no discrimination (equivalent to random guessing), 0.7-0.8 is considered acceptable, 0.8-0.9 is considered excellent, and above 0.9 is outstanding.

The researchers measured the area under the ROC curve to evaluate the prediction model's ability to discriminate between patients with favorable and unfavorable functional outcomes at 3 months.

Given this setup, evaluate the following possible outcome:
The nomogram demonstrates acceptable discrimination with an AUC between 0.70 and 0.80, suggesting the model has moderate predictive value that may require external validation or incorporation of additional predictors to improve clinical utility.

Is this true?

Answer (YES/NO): NO